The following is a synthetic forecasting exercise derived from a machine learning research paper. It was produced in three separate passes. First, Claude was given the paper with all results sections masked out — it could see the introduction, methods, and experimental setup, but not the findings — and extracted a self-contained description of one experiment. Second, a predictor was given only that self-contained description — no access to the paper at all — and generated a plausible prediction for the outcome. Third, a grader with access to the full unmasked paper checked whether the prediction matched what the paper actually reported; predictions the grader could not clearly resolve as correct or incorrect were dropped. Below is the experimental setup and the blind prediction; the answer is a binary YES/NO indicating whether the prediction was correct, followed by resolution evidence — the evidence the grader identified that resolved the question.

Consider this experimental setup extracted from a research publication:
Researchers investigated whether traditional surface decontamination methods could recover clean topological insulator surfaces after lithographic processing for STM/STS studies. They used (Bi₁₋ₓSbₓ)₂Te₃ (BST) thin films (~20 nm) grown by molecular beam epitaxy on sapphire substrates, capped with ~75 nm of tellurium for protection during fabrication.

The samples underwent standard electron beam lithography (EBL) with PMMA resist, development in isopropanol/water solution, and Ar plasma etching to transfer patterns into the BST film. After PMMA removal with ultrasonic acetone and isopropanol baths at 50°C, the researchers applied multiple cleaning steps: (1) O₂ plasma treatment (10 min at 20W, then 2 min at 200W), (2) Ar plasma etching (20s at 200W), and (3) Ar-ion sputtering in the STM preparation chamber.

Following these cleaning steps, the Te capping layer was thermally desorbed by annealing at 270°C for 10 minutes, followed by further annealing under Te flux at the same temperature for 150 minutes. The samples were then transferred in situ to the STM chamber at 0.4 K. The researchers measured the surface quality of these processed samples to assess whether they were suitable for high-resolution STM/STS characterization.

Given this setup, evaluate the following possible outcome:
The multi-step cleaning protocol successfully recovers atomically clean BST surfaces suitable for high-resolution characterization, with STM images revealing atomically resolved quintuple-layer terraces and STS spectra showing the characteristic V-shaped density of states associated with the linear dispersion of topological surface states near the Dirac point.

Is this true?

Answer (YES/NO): NO